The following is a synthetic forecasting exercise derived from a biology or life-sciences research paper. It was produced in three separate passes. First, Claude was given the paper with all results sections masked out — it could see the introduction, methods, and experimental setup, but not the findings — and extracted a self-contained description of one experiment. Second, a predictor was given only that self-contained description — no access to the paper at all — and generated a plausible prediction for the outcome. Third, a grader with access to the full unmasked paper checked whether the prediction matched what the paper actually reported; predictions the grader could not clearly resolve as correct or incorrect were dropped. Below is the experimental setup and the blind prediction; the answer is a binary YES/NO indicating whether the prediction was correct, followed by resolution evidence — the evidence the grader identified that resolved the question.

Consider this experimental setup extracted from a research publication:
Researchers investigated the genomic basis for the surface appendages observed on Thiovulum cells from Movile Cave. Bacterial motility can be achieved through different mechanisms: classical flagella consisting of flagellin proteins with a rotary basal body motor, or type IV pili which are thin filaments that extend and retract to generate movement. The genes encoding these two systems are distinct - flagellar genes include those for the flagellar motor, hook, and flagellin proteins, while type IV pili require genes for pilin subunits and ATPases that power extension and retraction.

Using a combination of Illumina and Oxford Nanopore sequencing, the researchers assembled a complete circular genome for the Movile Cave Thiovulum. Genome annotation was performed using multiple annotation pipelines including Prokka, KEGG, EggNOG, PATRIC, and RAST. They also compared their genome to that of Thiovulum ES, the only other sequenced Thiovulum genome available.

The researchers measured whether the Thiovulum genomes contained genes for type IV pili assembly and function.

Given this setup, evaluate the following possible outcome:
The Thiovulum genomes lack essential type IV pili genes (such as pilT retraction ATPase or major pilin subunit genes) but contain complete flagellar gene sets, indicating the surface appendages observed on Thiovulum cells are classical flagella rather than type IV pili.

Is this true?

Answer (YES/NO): NO